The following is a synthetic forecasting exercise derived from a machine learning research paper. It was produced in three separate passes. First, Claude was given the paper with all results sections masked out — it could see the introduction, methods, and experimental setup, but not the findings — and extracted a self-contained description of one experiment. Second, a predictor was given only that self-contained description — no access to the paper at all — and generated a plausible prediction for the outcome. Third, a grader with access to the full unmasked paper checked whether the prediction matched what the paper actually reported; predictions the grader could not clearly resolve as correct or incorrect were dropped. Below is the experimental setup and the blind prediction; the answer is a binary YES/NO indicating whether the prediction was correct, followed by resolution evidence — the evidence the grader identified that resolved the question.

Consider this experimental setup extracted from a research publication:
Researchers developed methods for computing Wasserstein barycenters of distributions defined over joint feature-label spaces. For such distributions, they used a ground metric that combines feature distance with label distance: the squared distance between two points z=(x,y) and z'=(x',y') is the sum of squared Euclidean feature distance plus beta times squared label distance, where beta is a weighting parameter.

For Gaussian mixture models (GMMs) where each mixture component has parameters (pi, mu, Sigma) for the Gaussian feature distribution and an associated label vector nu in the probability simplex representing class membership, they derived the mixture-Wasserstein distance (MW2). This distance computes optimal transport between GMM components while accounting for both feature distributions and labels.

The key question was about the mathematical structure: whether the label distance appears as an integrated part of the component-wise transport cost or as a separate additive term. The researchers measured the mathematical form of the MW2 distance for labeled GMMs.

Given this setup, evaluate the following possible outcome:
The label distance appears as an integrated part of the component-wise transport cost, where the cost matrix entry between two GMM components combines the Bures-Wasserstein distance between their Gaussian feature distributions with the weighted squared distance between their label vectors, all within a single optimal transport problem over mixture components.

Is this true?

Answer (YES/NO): YES